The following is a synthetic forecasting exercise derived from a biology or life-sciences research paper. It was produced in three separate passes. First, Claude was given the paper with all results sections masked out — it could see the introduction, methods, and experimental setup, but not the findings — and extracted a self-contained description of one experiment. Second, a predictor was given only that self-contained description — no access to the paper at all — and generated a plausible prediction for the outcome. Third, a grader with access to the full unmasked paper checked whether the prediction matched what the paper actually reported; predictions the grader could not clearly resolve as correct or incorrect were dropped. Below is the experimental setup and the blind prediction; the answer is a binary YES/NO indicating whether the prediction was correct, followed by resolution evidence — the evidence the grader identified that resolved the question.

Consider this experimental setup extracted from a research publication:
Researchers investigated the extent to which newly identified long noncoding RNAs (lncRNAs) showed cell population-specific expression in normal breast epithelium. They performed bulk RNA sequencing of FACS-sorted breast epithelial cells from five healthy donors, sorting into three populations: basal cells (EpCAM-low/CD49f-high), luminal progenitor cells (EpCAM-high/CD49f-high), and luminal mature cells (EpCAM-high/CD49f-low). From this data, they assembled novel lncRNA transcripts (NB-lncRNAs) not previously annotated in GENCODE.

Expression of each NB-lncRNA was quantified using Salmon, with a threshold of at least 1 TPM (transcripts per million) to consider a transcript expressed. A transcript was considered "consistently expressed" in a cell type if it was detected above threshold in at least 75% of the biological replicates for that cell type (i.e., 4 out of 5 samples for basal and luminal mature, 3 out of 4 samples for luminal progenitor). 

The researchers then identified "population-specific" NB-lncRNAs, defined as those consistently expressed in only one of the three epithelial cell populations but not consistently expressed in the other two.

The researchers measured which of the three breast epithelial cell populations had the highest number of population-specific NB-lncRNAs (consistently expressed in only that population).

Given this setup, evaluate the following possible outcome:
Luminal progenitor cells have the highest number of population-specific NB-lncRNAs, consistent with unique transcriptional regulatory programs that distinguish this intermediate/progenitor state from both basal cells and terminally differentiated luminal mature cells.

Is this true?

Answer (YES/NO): NO